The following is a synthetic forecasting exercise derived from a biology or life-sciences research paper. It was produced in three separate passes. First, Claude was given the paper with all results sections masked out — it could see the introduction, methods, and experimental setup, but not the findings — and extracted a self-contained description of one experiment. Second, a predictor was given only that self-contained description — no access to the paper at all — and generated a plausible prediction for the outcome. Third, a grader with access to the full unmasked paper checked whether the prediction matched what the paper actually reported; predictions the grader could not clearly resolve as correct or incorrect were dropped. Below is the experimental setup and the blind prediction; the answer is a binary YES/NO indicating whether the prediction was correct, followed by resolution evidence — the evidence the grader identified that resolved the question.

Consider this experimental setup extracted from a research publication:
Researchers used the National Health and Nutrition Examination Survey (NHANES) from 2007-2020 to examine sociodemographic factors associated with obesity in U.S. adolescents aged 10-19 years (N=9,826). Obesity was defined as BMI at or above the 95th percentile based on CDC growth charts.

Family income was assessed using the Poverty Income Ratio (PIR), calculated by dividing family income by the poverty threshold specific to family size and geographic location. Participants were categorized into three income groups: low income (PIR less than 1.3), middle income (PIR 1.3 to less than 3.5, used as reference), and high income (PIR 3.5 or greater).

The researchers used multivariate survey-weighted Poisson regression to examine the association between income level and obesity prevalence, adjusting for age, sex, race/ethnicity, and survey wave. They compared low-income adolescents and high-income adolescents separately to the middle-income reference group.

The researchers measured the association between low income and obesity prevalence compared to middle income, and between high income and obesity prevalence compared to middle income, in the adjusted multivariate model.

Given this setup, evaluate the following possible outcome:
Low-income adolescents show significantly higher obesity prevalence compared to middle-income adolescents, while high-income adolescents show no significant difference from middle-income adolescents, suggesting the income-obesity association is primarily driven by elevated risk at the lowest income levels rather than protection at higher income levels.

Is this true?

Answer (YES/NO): NO